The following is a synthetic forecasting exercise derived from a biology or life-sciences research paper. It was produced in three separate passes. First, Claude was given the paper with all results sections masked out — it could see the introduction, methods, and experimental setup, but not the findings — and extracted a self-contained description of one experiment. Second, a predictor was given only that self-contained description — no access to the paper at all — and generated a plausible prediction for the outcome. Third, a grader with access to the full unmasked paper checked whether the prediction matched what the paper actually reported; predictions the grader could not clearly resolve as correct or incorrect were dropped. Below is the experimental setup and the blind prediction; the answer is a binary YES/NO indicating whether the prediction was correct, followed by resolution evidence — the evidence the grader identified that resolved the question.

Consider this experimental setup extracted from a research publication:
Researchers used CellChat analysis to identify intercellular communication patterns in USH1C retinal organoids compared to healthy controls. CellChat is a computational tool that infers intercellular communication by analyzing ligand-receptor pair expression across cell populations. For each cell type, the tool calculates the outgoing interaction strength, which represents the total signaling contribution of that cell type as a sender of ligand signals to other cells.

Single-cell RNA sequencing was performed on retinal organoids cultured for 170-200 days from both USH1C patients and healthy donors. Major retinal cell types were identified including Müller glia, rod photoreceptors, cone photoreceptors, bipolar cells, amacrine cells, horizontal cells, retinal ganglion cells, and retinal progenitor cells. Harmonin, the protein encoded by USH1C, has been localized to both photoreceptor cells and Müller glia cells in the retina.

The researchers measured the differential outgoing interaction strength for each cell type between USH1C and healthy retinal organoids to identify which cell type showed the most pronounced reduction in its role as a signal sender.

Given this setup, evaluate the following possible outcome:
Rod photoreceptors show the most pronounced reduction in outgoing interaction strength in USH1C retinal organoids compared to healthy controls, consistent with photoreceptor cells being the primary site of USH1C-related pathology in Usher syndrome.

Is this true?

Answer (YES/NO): NO